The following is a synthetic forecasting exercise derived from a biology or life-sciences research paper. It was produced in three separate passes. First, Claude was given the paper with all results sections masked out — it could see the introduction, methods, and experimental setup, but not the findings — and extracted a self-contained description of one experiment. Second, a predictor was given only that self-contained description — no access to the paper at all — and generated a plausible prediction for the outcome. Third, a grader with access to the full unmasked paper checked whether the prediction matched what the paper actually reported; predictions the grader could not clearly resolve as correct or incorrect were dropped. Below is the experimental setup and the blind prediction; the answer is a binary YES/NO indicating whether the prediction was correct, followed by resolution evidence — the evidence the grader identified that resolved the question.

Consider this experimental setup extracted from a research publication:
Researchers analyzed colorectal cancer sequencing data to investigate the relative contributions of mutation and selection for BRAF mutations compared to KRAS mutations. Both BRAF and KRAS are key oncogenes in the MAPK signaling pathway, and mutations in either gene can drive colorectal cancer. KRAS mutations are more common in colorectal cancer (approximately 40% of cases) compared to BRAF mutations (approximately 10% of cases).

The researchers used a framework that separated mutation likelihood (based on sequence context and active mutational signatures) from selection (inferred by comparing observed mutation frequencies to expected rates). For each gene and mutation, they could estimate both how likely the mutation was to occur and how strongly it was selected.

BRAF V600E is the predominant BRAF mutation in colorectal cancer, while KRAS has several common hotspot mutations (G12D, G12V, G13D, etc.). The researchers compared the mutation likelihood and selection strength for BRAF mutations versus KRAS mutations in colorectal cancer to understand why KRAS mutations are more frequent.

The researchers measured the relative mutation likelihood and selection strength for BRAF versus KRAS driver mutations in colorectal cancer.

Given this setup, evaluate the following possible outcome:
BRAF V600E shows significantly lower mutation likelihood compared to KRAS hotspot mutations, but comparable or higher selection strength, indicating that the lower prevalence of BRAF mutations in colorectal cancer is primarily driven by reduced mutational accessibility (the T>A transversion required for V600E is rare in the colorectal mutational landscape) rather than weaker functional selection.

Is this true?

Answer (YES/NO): YES